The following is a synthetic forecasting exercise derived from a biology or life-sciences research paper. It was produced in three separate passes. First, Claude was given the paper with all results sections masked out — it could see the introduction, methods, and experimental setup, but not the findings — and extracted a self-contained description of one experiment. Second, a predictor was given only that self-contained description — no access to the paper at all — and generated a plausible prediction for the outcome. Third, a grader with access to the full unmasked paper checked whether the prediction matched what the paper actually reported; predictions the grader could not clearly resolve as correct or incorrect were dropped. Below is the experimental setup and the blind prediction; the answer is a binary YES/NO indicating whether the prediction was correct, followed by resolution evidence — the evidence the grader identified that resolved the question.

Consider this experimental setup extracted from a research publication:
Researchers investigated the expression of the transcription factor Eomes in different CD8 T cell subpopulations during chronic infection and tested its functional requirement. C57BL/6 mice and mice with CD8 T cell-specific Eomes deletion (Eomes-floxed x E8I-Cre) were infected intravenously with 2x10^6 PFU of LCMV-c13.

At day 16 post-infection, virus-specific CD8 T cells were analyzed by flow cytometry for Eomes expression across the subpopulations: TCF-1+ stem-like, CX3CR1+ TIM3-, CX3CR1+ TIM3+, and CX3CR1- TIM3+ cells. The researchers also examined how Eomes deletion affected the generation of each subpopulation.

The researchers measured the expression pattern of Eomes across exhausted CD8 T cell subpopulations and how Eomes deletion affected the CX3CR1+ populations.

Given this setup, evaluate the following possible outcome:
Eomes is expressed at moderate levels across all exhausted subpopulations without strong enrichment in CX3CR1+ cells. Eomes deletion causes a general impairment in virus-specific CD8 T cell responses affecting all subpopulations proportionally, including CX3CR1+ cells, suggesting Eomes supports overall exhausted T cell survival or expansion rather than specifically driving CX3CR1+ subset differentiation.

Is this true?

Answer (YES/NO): NO